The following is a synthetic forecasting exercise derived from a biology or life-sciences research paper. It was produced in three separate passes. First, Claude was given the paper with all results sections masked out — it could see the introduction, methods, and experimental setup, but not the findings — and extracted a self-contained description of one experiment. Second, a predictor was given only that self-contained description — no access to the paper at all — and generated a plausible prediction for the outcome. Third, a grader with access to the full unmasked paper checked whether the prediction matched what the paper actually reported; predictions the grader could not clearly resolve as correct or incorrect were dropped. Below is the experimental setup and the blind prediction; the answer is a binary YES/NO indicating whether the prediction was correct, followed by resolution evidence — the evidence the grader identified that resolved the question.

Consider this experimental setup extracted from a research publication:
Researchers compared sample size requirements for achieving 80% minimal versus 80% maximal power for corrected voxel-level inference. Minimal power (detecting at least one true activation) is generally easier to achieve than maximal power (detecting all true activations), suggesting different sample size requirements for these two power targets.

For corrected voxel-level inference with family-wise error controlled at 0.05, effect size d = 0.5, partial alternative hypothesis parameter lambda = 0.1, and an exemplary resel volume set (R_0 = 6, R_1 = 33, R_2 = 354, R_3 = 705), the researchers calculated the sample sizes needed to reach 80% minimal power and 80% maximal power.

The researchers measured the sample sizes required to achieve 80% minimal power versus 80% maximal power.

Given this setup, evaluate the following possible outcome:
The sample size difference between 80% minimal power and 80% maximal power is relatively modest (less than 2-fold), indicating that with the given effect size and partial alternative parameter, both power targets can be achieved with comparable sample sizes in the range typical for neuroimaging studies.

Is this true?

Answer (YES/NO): NO